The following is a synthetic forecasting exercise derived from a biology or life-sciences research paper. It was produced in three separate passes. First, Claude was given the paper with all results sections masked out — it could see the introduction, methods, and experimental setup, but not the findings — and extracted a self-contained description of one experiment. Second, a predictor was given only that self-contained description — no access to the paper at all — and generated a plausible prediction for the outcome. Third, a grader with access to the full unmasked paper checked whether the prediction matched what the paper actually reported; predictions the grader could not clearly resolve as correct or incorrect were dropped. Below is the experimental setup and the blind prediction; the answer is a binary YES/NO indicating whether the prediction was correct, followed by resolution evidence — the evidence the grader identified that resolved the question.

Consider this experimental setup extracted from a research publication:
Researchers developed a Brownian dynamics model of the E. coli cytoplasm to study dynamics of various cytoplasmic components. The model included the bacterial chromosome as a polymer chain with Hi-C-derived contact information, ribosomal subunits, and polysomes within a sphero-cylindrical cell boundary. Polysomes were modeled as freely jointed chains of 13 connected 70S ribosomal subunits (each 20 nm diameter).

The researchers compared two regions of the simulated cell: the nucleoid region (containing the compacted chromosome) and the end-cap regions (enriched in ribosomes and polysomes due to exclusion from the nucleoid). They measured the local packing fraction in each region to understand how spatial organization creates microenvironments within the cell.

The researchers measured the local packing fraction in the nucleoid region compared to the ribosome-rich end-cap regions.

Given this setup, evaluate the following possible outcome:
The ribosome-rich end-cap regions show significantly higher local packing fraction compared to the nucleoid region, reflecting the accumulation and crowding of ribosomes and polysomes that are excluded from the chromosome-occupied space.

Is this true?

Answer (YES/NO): YES